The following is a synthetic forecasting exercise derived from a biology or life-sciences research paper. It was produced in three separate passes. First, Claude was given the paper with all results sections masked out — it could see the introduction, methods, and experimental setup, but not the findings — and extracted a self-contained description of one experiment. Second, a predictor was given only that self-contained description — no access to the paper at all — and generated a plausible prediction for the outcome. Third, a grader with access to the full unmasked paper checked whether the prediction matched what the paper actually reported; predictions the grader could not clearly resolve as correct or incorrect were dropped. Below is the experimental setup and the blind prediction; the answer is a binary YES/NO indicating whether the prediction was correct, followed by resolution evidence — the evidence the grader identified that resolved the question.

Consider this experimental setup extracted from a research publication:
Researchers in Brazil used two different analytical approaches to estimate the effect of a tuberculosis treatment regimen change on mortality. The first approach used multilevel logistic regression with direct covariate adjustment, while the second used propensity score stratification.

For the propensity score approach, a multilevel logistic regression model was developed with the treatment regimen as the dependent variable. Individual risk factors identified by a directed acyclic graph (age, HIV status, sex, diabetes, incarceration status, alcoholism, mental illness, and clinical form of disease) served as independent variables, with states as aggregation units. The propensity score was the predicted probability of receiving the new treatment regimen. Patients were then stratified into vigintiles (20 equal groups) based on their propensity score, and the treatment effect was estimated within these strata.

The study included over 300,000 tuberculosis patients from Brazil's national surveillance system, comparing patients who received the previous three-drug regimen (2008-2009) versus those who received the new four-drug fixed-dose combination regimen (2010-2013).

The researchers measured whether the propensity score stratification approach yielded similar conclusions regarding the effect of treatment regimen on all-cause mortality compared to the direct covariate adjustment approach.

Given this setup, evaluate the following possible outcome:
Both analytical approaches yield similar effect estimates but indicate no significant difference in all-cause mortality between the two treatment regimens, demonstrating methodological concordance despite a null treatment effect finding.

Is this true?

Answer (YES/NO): YES